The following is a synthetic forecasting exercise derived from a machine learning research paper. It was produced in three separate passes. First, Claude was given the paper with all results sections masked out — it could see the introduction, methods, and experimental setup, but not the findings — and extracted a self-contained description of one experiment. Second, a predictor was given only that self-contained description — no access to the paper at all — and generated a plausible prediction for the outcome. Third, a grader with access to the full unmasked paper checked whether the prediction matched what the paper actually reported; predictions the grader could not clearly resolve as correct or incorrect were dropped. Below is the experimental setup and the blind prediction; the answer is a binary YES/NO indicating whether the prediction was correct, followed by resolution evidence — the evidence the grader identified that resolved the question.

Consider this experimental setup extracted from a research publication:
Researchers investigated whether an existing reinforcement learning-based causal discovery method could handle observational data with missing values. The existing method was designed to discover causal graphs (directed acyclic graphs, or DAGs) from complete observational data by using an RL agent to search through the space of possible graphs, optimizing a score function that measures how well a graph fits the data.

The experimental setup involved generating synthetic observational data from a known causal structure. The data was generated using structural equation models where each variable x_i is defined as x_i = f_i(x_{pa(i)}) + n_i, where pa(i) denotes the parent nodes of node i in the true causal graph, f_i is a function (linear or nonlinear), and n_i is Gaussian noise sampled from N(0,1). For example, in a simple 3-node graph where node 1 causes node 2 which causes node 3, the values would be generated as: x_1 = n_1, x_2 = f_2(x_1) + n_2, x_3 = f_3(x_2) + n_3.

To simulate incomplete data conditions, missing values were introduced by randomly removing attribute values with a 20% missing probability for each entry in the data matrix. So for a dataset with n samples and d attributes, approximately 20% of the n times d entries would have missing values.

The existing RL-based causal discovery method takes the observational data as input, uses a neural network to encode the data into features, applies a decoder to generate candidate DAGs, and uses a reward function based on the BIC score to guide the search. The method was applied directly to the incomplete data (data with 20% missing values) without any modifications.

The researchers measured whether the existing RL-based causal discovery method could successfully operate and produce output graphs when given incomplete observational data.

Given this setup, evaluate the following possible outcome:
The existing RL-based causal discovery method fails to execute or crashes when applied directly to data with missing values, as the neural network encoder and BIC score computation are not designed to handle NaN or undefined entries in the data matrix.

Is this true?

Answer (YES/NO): YES